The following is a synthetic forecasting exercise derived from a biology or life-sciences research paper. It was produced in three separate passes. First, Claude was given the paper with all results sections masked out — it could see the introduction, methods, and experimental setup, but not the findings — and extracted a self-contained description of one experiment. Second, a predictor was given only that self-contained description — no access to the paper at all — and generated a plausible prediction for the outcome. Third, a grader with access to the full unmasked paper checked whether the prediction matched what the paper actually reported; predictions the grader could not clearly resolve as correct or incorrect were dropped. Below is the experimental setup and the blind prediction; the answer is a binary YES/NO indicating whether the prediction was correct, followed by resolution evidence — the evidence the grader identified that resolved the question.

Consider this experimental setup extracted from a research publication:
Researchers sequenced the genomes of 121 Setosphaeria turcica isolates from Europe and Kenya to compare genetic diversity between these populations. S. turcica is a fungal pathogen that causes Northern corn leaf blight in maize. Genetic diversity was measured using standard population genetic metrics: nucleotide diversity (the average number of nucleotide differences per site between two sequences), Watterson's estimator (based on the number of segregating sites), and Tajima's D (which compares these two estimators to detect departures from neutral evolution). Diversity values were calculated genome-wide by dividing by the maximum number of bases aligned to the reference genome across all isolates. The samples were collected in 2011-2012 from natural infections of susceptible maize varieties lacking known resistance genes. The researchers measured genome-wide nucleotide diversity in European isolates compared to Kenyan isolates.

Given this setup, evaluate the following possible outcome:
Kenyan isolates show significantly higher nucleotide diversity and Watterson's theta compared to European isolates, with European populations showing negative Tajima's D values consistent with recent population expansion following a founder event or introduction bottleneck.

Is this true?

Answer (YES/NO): YES